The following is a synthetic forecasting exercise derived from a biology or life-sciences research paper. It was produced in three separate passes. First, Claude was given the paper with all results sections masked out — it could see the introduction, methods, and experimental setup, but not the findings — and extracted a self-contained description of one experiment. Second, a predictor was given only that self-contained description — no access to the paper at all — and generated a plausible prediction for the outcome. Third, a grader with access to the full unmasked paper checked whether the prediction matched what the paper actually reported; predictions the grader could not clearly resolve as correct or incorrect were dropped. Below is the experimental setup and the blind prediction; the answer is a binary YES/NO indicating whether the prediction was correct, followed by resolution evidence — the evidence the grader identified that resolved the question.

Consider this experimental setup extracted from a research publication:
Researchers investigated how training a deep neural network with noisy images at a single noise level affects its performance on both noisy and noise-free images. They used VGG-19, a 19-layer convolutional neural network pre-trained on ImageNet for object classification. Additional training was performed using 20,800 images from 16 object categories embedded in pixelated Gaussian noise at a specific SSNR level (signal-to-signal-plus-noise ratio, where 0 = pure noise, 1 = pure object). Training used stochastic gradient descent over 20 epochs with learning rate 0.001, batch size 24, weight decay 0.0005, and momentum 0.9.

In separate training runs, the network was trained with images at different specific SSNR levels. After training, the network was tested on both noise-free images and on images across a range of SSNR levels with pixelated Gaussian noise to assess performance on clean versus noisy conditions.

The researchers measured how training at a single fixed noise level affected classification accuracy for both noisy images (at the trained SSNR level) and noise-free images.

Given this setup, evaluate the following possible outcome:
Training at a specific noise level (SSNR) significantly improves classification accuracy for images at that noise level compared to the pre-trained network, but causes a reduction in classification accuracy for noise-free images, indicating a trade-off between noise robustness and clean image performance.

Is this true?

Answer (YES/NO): YES